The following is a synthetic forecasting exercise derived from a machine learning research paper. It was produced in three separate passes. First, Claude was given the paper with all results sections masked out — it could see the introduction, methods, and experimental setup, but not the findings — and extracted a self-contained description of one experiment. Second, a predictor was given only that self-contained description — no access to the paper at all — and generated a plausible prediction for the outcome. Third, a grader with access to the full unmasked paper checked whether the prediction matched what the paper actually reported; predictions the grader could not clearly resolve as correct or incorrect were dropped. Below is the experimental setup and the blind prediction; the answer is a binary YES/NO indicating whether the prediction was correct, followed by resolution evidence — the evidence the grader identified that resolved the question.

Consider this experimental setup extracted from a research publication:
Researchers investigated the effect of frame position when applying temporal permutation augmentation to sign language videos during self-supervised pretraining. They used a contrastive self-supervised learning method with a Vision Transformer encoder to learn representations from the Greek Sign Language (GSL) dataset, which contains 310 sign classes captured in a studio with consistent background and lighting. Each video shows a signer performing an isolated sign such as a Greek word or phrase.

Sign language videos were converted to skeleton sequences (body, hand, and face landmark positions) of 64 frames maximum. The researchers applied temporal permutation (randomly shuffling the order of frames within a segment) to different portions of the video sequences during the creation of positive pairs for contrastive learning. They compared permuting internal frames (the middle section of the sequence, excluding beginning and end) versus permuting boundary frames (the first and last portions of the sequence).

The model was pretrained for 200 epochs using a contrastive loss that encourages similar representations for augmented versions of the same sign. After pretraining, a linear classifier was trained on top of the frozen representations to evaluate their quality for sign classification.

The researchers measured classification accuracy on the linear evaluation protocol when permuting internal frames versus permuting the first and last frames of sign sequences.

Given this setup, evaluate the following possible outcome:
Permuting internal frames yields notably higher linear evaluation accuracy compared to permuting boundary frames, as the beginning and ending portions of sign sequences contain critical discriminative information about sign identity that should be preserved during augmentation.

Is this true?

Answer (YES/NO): NO